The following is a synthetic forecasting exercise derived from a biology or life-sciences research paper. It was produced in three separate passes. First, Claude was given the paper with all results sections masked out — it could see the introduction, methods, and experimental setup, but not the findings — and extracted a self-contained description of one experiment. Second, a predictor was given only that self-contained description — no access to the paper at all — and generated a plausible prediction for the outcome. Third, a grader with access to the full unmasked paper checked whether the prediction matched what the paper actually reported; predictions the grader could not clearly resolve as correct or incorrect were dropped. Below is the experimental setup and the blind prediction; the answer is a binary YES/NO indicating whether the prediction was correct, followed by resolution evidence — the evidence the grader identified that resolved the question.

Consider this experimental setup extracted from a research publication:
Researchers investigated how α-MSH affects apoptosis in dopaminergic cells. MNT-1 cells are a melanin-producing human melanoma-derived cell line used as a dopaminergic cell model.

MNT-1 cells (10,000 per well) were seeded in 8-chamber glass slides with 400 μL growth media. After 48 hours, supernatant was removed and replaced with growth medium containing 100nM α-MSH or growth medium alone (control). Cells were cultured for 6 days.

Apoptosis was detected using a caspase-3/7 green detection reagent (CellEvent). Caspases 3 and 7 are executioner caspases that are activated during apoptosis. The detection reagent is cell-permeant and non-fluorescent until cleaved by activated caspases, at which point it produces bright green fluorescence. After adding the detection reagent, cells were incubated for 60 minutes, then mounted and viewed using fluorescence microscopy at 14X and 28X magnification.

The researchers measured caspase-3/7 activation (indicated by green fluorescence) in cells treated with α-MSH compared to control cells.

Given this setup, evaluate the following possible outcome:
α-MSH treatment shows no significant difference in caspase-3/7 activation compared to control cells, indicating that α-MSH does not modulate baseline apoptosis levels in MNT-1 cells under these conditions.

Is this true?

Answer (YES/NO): NO